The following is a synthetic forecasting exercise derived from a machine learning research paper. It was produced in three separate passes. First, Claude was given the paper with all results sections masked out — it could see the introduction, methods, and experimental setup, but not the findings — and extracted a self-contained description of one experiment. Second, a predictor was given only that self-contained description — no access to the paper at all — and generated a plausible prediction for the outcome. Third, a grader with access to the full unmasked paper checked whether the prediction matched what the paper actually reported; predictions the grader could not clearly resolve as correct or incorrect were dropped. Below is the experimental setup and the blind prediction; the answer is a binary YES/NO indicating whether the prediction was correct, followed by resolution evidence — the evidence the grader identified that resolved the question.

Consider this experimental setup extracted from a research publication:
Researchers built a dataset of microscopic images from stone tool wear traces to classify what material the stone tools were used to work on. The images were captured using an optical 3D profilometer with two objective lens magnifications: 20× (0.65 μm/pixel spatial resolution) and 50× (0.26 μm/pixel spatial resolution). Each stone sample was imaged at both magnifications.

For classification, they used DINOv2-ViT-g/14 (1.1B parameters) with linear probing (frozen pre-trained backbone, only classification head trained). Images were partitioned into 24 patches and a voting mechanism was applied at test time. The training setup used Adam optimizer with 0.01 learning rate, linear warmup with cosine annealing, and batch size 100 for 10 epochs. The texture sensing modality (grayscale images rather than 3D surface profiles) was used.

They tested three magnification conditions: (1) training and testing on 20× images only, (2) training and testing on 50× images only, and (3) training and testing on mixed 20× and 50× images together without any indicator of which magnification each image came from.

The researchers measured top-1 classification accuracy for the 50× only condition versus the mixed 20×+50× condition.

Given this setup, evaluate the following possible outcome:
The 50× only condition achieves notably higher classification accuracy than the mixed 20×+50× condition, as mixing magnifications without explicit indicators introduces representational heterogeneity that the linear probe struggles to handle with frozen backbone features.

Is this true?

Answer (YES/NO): NO